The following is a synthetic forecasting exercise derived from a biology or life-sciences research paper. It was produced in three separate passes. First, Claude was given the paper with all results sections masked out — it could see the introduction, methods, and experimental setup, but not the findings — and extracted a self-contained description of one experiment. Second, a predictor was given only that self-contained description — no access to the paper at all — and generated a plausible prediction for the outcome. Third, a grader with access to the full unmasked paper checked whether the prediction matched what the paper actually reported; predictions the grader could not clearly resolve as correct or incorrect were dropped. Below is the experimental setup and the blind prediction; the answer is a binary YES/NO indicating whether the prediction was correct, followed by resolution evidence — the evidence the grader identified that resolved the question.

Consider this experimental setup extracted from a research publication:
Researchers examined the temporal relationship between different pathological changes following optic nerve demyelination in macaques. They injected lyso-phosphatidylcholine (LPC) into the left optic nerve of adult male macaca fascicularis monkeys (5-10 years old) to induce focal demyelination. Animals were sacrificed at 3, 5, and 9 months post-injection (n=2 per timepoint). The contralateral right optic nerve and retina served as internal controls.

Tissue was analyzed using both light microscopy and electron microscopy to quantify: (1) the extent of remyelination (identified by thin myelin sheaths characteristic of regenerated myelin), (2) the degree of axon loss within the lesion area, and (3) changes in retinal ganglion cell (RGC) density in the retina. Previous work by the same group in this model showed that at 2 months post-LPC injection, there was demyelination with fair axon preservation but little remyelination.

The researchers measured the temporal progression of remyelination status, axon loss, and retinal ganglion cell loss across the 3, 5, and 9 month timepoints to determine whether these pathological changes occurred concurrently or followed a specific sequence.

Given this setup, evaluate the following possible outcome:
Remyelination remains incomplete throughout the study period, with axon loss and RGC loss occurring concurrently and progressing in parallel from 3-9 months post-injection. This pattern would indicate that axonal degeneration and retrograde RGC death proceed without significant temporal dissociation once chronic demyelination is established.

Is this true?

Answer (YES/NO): NO